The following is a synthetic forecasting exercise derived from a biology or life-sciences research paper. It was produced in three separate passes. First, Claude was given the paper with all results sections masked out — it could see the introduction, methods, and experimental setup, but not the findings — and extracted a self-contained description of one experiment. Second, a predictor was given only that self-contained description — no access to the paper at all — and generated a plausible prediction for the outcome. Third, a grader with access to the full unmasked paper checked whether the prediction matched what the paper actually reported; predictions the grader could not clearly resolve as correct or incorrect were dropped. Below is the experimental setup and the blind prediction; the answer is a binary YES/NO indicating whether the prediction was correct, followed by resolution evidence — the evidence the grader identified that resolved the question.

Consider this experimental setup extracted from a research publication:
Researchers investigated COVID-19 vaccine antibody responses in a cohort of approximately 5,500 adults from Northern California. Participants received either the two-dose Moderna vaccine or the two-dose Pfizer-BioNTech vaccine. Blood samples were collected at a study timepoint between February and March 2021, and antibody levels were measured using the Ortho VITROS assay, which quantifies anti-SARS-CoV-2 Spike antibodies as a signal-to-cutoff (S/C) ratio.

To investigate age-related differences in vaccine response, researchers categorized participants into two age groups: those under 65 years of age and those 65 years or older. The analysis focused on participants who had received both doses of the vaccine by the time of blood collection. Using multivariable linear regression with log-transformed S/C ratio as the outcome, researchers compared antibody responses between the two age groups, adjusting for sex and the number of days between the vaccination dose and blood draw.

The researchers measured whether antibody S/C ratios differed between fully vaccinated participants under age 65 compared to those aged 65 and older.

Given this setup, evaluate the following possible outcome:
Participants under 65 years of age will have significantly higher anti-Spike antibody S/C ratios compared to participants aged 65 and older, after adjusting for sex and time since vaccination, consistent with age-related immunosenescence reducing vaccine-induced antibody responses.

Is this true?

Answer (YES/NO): NO